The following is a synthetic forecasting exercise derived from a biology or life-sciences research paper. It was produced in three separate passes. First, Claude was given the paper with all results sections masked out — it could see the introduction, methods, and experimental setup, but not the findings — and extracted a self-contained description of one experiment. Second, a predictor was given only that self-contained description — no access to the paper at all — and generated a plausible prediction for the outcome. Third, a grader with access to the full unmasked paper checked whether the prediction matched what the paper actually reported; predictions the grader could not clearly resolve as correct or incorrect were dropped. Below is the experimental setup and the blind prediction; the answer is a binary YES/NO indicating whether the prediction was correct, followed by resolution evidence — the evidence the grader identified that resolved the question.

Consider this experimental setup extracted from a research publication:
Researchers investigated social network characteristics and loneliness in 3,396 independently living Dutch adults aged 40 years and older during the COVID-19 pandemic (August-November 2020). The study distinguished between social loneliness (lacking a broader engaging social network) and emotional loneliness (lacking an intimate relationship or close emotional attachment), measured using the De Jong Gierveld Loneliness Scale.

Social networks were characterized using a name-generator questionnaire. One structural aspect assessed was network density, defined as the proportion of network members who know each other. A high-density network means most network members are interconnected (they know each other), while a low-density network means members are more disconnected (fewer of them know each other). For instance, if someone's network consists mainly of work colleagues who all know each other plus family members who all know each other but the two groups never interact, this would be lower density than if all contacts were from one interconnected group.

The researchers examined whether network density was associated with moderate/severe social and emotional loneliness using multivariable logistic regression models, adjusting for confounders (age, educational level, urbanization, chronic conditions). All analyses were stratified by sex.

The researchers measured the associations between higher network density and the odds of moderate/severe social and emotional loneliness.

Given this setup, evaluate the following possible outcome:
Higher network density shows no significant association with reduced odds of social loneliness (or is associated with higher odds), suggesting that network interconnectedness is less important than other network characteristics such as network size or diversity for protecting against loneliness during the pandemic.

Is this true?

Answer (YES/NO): NO